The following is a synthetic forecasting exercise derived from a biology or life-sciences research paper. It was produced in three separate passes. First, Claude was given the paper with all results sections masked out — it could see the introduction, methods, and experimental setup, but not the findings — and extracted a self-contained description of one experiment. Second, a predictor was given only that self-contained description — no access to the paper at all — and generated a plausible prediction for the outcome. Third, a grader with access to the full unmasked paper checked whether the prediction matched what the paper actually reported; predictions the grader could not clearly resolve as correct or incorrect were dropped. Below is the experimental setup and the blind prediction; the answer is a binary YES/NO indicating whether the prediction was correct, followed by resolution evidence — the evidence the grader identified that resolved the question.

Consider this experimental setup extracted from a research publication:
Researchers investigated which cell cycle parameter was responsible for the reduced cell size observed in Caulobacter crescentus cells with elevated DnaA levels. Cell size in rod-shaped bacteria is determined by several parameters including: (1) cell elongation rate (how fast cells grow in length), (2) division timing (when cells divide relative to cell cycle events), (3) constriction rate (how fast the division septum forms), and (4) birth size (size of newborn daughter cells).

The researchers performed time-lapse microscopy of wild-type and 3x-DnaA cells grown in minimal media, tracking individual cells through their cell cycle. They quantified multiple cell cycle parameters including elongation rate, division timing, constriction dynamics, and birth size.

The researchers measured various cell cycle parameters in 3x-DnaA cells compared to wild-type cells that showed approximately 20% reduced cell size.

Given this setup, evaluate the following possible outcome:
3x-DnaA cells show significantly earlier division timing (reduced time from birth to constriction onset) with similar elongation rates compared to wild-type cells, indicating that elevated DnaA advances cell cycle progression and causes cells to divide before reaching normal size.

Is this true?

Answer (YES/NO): NO